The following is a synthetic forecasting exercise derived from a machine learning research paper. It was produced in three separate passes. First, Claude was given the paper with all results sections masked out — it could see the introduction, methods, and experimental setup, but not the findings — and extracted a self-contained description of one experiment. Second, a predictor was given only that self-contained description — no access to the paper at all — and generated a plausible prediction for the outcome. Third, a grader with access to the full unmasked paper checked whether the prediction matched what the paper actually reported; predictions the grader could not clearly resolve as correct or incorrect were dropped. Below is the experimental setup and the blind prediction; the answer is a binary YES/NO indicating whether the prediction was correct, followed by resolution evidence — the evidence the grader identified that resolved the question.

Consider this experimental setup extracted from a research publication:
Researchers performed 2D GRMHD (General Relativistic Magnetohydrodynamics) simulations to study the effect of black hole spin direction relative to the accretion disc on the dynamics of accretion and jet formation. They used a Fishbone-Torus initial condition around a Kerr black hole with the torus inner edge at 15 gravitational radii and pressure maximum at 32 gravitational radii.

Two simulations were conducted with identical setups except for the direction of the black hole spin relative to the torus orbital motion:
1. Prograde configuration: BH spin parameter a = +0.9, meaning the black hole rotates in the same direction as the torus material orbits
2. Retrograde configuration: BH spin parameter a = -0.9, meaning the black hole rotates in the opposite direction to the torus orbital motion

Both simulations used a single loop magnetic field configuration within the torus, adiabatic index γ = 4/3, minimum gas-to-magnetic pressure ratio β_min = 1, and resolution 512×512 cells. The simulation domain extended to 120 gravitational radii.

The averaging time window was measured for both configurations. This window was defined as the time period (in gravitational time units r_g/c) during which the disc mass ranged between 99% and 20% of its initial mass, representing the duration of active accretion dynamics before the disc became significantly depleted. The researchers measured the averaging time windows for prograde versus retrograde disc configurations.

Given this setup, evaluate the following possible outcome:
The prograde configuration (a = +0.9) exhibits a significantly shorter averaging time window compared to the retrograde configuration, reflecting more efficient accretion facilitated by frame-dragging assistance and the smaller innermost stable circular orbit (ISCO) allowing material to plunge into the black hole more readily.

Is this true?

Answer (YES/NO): NO